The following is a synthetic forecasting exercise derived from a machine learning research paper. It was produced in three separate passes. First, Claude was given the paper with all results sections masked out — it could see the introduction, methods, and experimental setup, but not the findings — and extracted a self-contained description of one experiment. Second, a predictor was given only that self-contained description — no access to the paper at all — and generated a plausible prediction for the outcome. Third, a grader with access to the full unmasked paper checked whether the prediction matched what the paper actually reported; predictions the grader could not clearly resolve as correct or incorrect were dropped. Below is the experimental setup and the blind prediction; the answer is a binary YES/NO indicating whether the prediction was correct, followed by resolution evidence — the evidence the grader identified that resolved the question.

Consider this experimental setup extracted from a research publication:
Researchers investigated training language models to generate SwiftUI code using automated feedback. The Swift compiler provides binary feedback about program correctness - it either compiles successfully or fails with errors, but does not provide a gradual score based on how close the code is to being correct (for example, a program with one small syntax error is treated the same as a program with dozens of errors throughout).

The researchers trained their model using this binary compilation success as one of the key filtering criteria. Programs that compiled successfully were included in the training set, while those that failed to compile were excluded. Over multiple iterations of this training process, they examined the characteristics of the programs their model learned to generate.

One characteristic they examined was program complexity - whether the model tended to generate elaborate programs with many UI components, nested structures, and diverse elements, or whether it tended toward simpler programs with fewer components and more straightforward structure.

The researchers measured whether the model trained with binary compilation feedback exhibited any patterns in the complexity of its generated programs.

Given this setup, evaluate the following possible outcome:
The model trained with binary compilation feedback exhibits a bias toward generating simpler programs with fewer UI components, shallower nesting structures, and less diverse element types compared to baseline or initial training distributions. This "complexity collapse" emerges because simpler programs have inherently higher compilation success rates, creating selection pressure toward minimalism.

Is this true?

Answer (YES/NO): YES